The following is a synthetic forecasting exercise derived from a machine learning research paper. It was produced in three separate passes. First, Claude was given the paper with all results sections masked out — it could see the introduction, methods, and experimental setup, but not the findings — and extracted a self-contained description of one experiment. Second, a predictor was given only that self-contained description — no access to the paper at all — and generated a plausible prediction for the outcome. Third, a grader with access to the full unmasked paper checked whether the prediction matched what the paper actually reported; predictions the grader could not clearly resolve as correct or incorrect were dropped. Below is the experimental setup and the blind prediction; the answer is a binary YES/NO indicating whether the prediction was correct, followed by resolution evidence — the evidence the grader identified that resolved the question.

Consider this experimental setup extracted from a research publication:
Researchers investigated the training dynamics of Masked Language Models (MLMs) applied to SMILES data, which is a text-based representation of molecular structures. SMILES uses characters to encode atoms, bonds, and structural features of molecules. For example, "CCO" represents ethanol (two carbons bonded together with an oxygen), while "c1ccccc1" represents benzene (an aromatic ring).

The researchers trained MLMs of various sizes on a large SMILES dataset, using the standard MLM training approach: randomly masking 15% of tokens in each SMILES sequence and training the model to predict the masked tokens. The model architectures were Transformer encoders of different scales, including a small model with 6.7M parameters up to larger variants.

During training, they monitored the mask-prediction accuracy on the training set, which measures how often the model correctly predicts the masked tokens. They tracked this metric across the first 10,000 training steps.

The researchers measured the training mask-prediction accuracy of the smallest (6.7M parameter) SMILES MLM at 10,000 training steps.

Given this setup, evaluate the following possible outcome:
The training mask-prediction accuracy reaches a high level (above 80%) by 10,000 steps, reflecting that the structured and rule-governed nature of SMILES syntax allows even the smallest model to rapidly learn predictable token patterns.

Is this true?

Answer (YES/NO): YES